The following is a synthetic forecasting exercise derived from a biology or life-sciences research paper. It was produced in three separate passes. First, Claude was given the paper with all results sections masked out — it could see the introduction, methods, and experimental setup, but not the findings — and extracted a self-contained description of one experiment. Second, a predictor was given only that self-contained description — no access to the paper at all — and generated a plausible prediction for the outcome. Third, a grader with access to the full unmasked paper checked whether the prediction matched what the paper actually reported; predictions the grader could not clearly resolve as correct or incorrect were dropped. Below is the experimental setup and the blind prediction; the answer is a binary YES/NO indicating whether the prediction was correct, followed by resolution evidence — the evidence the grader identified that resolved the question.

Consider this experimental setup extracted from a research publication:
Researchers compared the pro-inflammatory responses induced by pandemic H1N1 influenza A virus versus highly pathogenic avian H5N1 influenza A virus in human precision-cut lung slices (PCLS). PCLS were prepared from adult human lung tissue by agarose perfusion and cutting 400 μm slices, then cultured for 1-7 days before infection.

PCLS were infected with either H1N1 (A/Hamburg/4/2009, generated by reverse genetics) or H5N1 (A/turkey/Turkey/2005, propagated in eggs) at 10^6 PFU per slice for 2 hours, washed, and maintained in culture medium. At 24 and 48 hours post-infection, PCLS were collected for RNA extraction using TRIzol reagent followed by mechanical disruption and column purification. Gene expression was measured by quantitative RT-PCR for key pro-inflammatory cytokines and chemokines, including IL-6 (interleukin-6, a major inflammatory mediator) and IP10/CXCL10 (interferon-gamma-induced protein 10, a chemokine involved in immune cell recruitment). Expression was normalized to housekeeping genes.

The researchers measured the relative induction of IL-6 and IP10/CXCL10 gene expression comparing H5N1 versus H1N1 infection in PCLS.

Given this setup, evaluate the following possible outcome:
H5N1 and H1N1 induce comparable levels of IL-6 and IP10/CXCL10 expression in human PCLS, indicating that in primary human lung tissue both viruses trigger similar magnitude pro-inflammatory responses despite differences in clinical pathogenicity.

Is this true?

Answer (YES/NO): NO